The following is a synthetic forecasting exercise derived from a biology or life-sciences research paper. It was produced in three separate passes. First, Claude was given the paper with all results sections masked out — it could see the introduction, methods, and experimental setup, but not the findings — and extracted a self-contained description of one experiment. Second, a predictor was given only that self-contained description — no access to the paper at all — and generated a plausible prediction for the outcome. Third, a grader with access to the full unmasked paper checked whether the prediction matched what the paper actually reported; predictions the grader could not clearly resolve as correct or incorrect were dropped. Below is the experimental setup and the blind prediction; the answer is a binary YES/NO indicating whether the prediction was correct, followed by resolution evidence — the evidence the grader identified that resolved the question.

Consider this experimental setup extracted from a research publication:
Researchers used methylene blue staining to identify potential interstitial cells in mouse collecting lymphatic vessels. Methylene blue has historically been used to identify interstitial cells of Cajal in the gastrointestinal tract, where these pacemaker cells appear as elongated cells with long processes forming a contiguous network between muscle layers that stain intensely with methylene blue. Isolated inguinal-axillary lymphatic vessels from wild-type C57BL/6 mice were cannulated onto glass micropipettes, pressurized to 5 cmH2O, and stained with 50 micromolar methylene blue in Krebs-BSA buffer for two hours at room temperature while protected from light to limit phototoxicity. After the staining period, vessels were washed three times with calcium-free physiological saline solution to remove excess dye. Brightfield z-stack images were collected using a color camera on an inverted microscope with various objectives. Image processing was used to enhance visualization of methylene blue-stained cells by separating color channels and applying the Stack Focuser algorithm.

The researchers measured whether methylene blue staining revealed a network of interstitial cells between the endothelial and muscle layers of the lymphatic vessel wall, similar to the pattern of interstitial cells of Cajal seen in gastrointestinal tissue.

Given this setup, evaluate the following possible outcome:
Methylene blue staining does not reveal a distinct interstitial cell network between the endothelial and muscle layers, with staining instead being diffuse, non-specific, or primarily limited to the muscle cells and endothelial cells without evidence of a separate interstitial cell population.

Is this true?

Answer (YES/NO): NO